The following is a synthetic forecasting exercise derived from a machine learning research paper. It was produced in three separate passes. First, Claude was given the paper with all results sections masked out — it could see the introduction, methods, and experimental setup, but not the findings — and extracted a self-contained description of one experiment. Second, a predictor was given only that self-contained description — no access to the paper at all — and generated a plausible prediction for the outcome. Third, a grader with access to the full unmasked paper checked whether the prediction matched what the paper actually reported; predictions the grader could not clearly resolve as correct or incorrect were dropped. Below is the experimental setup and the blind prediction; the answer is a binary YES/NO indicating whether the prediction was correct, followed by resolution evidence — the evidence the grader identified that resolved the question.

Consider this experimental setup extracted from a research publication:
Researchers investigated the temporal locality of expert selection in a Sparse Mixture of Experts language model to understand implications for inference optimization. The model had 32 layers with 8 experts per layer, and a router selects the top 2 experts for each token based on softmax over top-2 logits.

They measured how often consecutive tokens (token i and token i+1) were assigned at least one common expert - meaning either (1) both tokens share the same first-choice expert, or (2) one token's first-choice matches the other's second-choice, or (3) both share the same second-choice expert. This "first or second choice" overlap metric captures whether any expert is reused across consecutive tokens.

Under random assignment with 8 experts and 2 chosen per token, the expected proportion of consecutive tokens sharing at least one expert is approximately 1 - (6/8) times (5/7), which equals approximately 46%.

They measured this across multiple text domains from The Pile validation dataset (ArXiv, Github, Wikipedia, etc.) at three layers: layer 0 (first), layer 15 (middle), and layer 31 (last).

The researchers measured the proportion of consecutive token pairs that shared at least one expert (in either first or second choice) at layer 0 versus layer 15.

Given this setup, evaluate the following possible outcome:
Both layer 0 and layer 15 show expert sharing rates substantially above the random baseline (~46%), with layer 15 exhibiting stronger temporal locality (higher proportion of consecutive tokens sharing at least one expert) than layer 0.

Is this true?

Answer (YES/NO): NO